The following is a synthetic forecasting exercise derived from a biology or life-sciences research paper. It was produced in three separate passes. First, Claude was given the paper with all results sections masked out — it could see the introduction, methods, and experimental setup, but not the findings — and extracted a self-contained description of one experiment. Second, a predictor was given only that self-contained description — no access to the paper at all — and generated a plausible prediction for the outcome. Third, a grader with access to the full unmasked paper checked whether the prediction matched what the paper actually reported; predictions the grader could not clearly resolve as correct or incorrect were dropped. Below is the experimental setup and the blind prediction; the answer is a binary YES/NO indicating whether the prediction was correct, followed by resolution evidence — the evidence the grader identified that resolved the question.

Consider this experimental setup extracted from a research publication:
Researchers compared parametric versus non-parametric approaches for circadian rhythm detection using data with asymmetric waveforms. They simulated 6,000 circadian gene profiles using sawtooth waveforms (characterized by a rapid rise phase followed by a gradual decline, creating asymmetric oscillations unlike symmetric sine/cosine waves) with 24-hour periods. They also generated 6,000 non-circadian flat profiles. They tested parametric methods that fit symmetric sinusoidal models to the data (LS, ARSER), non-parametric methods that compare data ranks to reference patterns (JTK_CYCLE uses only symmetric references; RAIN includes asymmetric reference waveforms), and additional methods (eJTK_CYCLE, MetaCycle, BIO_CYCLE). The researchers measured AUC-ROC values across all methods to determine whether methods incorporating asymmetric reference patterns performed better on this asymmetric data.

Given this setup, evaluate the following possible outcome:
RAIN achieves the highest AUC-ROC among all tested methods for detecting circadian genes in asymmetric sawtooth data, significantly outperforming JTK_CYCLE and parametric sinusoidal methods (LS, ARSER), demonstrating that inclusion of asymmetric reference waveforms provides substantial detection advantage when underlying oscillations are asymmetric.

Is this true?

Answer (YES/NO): NO